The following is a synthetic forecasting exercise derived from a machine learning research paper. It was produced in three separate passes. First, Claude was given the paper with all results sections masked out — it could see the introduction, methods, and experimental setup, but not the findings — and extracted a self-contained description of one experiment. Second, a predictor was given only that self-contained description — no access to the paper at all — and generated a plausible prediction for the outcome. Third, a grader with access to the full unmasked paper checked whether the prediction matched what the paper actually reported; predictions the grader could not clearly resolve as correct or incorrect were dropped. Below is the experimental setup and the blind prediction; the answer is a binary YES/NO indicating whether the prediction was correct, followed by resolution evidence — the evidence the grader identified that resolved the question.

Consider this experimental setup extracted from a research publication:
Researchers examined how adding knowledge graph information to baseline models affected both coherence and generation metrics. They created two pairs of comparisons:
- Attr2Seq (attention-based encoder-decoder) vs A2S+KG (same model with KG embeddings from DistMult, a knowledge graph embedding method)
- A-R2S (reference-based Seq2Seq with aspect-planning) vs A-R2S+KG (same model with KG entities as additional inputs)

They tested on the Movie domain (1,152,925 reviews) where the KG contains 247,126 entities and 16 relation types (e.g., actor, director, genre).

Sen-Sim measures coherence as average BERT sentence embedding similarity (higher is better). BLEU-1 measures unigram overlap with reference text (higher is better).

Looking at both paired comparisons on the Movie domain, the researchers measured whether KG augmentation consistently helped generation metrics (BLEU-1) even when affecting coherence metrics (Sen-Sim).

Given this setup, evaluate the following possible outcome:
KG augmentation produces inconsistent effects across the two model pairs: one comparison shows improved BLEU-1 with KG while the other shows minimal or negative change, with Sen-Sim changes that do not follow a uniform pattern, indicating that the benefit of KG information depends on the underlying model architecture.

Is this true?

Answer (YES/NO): NO